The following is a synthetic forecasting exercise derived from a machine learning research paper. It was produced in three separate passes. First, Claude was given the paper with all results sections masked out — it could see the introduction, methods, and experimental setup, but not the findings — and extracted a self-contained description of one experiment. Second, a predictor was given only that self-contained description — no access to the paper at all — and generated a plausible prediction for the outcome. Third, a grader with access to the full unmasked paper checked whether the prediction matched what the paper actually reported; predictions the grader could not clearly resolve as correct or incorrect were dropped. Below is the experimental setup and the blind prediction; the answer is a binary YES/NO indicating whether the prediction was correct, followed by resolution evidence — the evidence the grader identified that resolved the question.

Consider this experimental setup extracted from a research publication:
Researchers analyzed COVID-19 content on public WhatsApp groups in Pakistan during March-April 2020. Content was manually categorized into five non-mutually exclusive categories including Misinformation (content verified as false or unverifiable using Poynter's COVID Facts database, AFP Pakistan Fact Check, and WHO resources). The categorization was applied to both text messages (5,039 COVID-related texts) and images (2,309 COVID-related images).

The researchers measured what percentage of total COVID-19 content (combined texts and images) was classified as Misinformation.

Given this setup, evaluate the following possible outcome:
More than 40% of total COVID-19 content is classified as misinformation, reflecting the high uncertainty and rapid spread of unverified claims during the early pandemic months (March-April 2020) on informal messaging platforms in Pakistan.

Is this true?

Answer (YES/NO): NO